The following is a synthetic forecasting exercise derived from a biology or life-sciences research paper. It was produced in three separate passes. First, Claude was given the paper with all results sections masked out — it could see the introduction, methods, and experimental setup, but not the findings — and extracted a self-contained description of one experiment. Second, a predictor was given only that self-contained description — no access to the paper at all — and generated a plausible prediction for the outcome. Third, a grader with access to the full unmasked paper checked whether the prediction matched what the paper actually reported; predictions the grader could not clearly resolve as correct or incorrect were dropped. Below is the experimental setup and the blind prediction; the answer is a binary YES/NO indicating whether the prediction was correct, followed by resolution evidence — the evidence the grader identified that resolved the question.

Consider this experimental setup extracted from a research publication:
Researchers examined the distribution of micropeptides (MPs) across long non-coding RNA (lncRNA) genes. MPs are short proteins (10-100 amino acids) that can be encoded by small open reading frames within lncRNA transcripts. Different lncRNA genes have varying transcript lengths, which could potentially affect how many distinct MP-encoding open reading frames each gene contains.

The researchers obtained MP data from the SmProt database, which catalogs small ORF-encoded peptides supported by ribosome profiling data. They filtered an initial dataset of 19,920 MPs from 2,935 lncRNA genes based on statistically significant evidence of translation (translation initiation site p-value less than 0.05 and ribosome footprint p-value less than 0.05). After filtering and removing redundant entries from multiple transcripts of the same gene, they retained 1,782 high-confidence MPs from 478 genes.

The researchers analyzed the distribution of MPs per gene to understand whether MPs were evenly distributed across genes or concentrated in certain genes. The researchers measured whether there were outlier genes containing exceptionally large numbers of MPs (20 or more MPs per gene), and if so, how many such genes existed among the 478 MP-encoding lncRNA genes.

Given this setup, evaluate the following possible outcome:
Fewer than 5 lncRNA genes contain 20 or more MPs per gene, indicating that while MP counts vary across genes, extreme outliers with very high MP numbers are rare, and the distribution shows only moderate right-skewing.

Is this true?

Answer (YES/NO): NO